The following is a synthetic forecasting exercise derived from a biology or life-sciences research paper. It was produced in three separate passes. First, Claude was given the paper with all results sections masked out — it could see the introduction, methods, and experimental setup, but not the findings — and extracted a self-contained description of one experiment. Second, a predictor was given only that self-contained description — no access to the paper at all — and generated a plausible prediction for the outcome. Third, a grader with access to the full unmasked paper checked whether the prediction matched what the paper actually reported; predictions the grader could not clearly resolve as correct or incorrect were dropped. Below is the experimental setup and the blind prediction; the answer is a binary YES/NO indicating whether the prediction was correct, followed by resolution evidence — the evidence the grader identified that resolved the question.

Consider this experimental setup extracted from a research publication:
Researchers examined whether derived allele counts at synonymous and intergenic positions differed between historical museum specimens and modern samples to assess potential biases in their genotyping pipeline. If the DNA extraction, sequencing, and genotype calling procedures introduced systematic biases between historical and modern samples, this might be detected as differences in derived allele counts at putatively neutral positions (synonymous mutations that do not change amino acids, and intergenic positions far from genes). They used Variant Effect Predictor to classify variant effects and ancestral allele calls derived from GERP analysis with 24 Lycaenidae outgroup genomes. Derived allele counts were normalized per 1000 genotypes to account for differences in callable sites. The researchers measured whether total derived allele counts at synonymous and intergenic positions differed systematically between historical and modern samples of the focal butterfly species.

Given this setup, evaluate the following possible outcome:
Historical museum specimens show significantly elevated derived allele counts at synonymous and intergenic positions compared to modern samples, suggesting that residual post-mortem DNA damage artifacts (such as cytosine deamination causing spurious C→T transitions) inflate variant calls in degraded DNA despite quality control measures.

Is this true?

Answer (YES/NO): NO